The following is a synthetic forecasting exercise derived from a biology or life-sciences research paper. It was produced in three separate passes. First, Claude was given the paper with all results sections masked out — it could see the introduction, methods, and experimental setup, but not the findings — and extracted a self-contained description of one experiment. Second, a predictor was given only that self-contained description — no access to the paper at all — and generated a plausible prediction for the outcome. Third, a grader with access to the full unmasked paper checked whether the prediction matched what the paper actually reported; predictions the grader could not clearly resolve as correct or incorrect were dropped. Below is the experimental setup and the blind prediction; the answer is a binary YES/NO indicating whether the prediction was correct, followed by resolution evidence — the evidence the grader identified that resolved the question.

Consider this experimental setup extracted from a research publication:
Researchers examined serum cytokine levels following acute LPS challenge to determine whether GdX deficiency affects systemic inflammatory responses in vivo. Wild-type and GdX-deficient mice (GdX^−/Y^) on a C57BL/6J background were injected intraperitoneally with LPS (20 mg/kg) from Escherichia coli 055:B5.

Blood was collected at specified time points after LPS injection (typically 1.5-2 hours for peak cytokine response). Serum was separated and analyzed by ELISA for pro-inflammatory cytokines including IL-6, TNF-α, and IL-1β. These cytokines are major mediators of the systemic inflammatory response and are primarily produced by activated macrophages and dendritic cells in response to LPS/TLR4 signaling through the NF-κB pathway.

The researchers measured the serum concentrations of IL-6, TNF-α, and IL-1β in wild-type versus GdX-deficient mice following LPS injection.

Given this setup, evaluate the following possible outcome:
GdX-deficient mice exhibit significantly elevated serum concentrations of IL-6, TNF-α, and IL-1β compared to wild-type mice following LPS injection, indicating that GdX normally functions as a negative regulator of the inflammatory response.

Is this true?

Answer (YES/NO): NO